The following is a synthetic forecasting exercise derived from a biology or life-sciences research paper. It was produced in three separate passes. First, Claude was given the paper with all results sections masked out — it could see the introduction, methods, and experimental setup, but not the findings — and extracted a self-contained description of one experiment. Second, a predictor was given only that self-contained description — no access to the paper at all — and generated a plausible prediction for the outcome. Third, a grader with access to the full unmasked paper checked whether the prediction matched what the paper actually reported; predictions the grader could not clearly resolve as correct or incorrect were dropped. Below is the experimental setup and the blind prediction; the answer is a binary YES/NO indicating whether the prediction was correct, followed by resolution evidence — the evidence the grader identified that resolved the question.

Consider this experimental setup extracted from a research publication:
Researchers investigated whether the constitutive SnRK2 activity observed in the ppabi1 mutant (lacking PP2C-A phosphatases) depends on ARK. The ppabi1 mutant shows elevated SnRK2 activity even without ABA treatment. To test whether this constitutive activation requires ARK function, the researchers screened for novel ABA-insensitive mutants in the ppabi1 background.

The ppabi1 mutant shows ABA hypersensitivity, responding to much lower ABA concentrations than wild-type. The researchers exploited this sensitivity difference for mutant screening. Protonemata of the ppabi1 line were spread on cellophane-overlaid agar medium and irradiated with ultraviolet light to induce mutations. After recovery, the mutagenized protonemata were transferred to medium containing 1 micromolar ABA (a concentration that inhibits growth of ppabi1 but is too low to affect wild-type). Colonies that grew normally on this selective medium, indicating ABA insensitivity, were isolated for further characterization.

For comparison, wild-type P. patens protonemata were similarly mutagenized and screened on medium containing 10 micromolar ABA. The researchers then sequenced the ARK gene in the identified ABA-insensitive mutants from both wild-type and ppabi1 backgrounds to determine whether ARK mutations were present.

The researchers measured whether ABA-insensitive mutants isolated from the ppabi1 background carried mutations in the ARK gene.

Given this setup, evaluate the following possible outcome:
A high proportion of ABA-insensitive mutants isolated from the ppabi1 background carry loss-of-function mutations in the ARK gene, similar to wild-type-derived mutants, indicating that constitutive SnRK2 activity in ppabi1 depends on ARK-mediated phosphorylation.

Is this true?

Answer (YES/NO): YES